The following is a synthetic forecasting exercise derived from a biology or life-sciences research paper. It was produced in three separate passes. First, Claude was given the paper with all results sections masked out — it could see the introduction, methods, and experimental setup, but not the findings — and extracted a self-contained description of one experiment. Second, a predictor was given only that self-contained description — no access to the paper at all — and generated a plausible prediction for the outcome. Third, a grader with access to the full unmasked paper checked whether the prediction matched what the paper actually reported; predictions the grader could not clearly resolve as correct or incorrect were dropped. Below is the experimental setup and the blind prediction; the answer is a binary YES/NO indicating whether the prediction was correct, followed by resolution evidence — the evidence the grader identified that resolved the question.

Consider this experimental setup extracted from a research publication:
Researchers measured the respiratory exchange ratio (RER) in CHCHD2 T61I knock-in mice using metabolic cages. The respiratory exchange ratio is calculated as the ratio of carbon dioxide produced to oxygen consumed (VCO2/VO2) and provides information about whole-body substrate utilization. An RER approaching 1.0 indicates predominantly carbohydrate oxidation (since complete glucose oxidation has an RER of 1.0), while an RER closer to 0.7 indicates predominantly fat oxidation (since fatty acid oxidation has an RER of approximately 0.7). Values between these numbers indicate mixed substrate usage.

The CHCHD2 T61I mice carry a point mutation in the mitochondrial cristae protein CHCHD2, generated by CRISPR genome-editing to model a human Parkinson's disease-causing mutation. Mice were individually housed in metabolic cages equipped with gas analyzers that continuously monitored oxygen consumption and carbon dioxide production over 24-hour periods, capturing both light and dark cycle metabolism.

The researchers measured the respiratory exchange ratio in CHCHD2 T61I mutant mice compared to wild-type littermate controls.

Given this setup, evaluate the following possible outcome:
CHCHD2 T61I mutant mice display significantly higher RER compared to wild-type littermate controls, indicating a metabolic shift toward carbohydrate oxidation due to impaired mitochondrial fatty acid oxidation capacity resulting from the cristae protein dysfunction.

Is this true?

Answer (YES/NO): YES